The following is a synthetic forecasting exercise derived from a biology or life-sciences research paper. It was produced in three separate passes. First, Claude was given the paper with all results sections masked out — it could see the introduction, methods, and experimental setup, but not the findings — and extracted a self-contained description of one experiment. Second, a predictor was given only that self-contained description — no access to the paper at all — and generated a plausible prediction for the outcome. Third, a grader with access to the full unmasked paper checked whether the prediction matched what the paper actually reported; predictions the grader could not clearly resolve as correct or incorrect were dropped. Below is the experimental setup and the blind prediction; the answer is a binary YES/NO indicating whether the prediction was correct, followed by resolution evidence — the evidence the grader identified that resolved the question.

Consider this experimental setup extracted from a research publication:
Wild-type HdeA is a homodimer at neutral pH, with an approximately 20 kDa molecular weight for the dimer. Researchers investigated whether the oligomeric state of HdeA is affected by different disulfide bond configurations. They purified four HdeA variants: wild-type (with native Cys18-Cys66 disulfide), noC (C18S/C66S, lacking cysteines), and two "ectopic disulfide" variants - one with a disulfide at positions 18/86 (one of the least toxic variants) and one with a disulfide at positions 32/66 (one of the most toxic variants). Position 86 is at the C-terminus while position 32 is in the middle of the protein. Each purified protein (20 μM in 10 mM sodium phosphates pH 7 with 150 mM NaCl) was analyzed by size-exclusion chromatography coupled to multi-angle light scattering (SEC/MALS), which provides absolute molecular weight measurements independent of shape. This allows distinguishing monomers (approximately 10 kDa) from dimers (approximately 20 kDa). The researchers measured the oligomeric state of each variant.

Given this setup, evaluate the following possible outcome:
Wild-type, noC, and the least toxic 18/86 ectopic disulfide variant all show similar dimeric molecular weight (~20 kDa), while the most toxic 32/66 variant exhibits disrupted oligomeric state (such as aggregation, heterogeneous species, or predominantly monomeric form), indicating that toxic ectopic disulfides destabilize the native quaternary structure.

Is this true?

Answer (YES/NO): NO